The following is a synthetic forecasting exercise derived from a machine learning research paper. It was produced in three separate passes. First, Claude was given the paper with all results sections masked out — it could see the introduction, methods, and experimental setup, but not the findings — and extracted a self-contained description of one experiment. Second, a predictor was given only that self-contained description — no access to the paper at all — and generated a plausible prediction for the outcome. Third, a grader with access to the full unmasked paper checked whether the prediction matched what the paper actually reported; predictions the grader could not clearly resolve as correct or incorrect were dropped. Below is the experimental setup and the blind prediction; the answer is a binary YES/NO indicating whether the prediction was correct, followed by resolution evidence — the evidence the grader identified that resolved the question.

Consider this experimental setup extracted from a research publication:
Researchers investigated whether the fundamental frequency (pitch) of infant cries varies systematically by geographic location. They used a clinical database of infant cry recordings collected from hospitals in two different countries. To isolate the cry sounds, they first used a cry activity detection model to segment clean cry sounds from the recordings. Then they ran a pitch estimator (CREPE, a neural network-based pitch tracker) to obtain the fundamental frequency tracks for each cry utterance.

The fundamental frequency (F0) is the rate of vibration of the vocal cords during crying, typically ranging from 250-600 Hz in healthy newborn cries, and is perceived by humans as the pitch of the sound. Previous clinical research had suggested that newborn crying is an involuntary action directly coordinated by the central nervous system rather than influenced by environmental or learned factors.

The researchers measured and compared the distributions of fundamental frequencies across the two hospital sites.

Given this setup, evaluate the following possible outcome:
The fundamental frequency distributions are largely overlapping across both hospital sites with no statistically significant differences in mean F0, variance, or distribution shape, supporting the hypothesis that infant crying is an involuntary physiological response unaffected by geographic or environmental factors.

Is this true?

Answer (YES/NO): YES